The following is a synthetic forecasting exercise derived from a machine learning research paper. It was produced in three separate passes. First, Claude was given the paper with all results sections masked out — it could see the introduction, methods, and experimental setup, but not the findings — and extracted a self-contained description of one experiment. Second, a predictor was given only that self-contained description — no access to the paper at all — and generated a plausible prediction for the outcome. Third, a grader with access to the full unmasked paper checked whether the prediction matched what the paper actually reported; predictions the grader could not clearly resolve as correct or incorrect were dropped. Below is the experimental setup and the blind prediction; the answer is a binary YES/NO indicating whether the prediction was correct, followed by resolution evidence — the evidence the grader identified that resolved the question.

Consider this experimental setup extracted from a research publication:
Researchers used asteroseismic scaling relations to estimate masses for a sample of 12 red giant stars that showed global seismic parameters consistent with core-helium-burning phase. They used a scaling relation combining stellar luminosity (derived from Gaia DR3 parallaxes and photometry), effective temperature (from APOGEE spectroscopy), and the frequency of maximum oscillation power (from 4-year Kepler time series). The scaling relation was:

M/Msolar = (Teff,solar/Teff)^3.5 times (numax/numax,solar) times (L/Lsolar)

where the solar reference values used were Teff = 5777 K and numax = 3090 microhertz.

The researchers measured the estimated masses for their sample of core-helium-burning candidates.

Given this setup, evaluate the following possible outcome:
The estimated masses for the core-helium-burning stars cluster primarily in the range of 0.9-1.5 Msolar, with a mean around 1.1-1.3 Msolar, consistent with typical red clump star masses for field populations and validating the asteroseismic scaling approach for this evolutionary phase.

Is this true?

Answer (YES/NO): NO